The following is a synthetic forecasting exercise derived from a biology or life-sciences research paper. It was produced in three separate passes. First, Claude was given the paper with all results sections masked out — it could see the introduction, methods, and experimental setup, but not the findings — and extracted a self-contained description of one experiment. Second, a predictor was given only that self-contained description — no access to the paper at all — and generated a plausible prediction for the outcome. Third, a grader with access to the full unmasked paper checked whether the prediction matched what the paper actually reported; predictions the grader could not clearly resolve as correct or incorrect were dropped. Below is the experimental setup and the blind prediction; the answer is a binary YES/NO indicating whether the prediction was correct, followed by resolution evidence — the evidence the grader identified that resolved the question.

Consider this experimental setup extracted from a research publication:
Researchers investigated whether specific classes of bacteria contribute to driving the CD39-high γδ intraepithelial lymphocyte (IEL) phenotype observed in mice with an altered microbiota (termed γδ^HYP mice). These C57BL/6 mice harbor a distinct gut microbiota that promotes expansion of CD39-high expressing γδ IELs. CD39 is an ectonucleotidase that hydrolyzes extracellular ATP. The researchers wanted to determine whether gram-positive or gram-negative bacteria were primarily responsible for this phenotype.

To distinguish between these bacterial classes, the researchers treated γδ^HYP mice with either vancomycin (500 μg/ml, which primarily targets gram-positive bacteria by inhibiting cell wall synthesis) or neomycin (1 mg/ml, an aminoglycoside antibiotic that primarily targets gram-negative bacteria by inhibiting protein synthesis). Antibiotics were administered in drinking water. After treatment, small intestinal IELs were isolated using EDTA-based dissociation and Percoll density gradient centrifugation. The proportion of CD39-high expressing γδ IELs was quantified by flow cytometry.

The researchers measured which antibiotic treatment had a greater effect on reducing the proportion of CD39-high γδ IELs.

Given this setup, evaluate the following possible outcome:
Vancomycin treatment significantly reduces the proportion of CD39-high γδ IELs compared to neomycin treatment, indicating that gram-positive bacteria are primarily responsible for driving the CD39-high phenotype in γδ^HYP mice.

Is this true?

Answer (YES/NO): NO